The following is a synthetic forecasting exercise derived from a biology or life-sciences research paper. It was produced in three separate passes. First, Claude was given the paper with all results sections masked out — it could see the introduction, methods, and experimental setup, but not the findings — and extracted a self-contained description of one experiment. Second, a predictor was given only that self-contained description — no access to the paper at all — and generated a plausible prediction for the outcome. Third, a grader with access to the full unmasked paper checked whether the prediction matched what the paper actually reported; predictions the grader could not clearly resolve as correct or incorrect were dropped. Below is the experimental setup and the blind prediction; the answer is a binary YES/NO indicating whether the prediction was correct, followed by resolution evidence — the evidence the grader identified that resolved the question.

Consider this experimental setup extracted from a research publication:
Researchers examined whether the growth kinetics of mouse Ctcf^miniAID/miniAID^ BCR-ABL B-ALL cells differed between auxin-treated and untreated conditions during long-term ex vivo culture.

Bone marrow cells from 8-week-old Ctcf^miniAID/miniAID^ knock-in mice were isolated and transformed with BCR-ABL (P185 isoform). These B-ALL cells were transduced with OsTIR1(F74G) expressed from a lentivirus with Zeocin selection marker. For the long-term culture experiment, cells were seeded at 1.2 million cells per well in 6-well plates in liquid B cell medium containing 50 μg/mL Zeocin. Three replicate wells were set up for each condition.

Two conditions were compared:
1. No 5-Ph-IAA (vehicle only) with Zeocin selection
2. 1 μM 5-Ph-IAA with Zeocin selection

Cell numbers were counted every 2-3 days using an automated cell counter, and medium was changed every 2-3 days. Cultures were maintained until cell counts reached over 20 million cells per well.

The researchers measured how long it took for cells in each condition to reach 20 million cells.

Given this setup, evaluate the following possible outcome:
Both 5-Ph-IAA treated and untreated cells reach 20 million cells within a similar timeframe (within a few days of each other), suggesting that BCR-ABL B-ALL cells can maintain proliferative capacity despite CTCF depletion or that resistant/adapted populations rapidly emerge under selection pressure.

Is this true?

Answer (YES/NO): NO